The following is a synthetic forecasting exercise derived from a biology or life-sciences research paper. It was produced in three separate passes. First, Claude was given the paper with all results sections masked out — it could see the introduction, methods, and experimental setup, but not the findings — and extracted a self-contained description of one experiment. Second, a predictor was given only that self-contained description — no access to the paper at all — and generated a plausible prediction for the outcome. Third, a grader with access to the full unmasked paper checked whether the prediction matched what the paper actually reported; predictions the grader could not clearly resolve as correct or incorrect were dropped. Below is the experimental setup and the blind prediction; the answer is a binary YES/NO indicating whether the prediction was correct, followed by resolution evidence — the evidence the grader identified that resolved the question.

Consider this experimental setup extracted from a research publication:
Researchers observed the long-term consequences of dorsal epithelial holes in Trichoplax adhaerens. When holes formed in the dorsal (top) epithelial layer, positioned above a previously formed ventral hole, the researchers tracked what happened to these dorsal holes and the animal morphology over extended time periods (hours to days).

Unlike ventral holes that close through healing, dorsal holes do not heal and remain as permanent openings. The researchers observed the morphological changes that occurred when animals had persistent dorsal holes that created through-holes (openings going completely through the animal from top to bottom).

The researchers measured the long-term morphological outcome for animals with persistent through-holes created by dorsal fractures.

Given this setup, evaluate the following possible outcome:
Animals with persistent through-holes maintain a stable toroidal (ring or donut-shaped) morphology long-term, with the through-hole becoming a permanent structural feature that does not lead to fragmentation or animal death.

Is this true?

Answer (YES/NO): NO